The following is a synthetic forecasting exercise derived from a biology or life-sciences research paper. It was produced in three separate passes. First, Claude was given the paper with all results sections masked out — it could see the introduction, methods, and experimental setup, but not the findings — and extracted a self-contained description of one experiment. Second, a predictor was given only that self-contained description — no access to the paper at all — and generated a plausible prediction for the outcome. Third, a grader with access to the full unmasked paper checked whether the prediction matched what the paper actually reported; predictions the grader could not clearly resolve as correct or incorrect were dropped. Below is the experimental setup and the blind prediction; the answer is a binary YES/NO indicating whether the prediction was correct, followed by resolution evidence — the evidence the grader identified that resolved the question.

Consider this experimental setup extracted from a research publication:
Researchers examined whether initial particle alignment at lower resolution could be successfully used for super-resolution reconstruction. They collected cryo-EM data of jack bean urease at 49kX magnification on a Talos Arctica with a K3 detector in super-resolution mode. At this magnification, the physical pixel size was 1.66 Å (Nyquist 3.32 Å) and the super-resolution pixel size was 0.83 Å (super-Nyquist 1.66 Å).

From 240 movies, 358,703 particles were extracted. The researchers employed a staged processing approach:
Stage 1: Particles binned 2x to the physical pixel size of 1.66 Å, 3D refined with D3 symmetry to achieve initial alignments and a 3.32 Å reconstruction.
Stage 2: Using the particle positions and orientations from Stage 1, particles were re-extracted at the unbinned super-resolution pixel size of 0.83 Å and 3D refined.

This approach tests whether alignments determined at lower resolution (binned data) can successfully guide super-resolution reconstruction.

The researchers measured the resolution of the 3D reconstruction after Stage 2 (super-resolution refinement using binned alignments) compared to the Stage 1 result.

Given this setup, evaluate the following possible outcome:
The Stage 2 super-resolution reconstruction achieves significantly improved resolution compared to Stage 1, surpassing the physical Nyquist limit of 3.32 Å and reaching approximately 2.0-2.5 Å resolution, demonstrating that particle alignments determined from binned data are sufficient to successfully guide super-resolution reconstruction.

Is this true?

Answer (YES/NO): NO